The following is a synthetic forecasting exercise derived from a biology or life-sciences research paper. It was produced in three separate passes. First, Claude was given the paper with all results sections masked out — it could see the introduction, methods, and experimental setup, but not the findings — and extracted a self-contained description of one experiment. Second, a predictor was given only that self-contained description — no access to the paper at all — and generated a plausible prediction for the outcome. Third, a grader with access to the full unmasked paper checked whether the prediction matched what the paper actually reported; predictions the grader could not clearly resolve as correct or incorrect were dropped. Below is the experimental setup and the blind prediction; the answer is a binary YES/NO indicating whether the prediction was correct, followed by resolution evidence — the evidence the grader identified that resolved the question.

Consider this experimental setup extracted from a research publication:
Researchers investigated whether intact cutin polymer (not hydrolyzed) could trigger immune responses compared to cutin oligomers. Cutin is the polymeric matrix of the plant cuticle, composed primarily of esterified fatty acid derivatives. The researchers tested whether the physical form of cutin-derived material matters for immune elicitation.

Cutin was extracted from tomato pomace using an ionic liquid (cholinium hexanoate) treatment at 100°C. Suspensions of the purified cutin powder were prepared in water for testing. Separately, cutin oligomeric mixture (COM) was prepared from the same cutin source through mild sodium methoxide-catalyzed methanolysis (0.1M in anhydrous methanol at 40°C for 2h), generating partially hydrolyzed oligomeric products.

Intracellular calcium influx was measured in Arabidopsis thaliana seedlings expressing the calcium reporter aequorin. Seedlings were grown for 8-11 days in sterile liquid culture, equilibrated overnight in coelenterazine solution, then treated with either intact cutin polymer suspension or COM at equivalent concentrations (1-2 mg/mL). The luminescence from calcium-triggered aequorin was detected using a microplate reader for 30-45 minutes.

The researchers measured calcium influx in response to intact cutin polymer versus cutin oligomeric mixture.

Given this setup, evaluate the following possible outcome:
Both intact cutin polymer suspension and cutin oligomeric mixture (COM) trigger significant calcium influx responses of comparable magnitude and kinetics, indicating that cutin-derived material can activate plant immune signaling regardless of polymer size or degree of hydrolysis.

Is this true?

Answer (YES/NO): NO